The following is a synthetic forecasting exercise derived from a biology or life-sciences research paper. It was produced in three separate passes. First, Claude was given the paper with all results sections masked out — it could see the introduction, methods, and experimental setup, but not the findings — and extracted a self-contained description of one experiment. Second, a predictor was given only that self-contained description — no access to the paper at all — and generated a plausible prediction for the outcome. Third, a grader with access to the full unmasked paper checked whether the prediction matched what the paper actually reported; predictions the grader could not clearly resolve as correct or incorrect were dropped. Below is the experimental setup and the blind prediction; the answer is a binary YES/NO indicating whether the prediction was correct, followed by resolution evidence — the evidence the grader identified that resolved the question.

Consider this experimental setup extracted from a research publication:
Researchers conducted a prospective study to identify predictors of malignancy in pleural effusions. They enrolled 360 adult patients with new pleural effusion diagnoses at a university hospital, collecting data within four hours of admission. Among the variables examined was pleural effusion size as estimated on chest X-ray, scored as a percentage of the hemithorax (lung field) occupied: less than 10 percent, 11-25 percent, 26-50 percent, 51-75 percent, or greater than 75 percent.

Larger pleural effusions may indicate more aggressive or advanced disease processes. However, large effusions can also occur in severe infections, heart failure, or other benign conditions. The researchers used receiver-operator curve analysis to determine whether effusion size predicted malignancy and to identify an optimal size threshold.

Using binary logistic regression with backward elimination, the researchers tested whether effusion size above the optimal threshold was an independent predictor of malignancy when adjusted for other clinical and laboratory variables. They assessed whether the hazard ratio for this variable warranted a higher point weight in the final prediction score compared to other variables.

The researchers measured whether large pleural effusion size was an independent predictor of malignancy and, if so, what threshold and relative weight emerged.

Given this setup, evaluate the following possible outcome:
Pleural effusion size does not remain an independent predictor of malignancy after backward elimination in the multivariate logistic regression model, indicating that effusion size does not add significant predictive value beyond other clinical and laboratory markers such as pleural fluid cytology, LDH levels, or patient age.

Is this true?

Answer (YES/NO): NO